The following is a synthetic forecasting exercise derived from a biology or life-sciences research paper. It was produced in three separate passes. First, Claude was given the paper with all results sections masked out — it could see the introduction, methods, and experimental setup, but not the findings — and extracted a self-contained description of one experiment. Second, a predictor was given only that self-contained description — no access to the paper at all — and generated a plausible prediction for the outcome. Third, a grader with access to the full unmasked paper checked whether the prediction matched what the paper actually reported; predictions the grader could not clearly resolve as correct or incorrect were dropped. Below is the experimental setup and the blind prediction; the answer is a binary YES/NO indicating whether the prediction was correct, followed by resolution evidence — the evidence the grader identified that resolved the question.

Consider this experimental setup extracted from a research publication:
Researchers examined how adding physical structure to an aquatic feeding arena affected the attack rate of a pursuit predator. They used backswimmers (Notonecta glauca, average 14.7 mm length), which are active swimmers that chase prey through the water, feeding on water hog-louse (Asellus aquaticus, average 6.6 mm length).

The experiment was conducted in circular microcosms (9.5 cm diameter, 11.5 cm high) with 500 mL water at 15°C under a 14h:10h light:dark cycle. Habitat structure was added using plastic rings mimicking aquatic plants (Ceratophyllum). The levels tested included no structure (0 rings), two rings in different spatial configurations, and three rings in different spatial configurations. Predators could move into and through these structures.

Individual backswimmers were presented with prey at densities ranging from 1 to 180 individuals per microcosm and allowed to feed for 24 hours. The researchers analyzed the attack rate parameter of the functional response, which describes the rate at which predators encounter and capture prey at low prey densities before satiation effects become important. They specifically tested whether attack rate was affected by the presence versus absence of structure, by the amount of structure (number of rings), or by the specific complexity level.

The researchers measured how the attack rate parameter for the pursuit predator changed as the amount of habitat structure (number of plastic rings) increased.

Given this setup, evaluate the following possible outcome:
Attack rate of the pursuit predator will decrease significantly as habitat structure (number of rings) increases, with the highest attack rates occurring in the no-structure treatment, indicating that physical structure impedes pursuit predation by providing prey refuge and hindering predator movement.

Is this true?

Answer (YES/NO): YES